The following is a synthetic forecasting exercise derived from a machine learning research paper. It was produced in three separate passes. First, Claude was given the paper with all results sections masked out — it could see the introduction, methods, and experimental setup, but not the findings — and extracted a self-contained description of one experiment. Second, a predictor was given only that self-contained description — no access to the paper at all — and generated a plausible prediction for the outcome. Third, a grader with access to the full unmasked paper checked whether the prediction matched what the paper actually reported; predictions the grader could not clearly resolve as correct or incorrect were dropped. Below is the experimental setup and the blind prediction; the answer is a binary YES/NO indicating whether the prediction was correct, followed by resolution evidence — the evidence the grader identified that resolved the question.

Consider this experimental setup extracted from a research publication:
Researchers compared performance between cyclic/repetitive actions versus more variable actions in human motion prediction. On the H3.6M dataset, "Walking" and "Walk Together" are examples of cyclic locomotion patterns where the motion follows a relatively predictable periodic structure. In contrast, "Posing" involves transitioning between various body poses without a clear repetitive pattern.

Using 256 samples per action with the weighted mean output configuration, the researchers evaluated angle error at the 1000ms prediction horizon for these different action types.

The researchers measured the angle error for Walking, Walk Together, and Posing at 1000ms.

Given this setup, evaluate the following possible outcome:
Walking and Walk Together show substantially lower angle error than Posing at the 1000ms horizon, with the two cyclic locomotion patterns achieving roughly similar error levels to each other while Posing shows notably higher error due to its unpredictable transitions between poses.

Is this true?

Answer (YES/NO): YES